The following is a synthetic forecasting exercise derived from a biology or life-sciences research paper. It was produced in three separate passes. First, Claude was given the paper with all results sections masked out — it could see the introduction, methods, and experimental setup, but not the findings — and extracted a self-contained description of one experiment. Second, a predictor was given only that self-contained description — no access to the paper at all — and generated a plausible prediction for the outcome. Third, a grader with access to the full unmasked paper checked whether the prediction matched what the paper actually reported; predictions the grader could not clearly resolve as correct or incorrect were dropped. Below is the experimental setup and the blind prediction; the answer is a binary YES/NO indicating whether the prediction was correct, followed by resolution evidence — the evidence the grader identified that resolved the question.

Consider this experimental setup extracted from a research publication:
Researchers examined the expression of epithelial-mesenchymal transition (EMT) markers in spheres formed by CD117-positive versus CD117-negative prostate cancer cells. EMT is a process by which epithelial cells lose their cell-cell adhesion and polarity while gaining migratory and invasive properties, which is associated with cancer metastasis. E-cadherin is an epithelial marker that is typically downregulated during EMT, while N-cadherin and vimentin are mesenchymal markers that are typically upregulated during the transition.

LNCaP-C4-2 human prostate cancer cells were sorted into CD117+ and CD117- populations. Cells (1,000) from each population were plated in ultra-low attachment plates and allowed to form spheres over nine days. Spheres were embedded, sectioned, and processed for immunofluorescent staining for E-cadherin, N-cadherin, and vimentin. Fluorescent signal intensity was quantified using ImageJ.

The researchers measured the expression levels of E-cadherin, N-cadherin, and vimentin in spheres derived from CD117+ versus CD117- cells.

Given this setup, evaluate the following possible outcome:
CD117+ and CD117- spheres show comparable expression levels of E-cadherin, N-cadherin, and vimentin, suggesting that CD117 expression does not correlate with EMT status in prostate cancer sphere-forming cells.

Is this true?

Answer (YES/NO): NO